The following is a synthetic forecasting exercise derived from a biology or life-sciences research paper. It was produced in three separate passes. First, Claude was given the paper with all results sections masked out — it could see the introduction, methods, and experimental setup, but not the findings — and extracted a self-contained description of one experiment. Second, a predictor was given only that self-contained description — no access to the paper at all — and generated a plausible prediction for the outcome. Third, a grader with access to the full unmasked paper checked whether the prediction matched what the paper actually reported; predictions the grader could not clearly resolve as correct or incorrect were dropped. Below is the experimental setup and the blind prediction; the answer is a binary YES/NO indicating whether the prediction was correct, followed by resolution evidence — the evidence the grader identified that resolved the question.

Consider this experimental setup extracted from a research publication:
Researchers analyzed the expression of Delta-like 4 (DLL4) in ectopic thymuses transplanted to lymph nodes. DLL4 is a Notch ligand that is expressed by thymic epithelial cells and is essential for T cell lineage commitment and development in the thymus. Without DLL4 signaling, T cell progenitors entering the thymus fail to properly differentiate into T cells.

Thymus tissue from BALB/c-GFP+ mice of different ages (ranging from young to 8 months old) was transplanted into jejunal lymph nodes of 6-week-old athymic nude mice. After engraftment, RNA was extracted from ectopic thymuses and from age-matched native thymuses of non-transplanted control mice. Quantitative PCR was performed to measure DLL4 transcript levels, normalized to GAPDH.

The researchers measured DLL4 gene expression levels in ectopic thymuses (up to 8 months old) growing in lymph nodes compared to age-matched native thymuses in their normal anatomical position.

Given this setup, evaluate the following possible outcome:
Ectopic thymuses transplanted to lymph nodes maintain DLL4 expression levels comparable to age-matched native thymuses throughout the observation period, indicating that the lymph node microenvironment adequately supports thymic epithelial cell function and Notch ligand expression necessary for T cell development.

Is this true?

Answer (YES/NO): NO